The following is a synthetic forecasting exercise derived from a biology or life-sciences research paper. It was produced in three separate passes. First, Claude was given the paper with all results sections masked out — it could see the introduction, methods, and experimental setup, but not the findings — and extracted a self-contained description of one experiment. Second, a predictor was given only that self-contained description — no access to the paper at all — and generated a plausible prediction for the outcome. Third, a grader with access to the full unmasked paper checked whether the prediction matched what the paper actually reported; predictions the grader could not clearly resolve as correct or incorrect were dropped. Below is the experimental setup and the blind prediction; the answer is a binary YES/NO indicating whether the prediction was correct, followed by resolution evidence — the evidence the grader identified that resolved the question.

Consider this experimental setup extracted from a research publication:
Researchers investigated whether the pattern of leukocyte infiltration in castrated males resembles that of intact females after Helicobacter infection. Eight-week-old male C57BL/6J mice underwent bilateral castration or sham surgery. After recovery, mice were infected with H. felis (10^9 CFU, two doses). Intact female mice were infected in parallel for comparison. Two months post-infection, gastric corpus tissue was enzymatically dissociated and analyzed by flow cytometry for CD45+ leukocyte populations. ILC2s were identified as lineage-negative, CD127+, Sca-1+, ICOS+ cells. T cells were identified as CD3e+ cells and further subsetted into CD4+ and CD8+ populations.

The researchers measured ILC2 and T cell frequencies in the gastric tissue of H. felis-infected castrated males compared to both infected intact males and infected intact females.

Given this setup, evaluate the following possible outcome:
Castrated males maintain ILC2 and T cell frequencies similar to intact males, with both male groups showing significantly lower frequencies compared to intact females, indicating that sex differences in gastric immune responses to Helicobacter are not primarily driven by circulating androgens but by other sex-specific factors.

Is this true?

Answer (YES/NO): NO